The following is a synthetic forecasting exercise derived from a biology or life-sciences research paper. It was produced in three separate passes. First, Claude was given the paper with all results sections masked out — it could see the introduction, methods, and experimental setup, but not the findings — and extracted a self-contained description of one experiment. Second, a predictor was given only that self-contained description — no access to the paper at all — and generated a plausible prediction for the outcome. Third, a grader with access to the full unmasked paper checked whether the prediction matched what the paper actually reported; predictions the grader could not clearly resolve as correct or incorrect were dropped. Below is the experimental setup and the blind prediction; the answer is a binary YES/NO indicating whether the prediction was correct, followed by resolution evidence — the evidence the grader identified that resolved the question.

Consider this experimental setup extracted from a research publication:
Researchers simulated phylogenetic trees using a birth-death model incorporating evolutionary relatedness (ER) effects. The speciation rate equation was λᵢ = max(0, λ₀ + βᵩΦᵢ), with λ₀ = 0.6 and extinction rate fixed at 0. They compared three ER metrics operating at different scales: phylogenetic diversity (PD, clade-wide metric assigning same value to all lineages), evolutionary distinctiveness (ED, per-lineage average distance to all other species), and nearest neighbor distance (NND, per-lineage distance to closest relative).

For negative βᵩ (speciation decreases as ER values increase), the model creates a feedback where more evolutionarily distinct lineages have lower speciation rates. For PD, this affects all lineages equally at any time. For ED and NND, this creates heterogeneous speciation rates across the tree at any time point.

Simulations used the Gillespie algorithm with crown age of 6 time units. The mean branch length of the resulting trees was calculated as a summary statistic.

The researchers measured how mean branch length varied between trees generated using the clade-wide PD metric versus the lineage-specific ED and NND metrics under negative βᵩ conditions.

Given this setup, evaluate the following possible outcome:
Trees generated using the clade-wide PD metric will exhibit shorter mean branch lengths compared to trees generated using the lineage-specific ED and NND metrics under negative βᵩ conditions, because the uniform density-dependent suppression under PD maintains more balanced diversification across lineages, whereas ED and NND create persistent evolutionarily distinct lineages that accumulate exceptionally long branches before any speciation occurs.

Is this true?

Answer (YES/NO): NO